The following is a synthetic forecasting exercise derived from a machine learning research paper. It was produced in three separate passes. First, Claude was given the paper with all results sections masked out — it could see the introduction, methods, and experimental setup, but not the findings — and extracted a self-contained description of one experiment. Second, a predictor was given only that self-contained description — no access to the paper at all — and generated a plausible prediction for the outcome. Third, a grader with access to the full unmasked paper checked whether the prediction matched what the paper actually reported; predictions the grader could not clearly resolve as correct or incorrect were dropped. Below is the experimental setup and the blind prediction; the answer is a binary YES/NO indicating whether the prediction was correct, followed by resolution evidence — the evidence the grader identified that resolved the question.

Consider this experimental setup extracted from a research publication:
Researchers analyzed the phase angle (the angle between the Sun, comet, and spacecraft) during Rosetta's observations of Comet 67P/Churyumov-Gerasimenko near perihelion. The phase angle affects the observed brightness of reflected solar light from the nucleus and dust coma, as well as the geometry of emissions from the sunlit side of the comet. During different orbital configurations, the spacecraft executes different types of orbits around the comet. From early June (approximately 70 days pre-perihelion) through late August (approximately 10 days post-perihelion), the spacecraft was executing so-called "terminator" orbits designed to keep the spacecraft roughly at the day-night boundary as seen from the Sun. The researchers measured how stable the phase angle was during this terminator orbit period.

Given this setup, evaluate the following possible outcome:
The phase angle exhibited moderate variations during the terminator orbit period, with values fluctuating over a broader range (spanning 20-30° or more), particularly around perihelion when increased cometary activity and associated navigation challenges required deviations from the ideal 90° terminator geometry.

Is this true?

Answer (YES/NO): NO